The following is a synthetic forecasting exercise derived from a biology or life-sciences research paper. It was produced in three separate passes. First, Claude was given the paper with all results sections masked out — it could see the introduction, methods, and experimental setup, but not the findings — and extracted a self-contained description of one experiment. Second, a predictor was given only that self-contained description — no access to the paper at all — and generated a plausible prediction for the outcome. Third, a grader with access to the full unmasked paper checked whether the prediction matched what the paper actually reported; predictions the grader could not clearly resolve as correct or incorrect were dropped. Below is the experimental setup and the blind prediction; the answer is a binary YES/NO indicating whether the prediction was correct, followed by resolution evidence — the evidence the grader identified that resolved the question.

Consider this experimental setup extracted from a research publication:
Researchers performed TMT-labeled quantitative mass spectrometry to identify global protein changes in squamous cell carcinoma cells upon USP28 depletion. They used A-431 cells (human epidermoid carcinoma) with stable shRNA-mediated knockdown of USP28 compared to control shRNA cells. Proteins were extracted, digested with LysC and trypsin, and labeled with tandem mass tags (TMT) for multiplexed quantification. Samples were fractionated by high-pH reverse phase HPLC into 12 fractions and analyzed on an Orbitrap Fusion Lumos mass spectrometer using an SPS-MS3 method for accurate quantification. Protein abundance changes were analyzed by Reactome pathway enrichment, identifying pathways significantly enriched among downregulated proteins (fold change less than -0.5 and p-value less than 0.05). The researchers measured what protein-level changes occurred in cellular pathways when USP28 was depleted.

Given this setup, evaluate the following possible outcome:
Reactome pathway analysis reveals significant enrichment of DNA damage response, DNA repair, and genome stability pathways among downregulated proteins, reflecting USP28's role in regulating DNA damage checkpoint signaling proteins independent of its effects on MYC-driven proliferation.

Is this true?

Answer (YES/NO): NO